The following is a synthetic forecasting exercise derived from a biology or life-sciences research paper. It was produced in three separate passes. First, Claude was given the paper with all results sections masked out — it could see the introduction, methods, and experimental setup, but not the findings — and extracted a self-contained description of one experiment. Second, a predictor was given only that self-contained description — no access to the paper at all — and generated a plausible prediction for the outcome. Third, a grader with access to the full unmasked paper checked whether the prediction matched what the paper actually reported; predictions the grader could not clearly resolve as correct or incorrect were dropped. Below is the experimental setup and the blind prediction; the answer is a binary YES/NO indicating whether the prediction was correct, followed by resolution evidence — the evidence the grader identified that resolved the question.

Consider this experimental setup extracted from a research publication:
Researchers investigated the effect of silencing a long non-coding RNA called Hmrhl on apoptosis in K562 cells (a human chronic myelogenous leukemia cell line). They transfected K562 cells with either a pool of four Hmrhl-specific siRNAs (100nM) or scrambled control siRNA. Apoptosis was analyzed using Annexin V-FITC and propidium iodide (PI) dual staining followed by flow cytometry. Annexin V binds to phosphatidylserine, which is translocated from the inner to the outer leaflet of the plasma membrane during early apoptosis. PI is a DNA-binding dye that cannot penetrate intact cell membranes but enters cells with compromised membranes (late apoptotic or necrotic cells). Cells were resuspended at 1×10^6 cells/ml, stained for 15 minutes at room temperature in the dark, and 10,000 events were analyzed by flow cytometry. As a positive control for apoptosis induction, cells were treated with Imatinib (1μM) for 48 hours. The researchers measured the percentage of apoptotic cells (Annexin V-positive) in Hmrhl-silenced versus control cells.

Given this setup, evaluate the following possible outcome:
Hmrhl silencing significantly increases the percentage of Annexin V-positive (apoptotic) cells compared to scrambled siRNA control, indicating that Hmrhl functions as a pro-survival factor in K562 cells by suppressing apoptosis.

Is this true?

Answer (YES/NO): NO